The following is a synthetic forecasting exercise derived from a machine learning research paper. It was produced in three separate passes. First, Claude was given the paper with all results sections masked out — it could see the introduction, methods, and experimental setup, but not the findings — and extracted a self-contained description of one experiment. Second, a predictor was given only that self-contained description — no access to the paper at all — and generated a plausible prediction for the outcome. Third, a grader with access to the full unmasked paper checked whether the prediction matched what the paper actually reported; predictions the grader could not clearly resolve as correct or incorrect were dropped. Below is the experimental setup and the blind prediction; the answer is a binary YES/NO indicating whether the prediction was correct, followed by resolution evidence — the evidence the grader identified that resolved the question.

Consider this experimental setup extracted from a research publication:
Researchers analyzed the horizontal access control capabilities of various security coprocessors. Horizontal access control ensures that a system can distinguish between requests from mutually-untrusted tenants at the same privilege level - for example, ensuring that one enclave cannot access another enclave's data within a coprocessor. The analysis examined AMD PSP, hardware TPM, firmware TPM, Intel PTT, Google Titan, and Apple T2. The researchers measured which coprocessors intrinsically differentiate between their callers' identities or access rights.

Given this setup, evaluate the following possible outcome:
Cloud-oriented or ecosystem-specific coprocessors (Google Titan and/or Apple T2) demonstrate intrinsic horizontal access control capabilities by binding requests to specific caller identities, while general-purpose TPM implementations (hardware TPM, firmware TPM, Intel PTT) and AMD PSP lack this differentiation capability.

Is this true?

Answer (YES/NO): NO